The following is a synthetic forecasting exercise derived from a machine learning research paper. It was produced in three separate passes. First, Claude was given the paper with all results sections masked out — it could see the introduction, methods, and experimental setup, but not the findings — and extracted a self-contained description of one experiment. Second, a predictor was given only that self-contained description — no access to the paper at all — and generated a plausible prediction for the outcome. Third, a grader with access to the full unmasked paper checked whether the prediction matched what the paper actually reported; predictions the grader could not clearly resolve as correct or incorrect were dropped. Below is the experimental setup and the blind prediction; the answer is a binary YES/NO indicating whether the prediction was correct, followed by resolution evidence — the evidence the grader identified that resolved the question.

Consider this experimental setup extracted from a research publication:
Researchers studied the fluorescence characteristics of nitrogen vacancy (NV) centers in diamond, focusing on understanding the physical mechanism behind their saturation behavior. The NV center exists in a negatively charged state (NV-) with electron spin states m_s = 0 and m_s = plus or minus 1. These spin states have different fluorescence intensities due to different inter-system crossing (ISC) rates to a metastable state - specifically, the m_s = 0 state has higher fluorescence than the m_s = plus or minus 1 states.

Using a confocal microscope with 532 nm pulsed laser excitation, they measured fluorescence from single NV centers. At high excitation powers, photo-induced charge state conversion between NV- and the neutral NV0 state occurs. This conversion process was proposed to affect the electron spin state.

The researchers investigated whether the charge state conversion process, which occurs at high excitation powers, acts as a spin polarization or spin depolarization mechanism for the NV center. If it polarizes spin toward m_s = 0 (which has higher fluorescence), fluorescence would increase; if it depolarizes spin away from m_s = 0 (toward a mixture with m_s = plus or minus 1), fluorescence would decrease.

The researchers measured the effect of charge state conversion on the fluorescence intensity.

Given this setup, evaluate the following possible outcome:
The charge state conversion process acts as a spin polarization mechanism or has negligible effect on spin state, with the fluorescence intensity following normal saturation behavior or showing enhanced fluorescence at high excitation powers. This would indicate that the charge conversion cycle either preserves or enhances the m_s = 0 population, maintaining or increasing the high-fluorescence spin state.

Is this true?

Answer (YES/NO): NO